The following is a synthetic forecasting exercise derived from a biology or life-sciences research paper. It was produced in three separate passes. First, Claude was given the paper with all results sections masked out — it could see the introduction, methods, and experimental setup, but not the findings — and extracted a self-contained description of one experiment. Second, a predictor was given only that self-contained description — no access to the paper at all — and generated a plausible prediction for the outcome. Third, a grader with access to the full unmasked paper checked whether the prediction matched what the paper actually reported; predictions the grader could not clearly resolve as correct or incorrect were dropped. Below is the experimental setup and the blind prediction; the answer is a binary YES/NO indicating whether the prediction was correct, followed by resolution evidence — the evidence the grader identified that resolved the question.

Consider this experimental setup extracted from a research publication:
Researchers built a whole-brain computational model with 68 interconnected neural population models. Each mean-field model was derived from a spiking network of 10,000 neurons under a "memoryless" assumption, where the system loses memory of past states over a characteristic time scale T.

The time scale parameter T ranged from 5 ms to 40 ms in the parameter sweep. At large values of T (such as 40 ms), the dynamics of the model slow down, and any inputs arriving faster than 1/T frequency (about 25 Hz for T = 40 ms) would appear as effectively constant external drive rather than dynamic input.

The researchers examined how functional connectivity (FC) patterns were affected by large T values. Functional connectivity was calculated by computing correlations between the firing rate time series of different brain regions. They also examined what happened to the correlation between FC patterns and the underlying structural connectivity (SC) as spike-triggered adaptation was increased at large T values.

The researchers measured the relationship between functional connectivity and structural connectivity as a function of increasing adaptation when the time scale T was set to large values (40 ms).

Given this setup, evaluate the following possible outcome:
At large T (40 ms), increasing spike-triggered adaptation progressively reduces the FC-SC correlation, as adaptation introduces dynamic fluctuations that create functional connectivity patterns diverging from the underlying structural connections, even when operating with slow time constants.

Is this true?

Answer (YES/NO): NO